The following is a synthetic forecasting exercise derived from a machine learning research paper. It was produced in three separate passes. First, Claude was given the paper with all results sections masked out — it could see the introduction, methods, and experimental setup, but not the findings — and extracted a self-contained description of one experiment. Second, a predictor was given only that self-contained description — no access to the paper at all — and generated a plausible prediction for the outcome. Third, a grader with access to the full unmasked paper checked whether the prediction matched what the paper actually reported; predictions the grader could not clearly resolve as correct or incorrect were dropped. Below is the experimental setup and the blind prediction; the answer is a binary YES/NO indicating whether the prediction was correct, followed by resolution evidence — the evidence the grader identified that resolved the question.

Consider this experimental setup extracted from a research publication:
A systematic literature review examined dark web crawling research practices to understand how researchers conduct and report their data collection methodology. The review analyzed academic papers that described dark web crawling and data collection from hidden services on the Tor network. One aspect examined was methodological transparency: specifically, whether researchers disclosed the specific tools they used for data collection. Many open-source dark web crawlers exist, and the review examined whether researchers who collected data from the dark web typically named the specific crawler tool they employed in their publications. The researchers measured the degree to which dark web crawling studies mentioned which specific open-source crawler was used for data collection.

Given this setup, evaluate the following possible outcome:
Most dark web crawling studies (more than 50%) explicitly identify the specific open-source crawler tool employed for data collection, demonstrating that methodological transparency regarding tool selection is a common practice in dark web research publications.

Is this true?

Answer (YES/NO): NO